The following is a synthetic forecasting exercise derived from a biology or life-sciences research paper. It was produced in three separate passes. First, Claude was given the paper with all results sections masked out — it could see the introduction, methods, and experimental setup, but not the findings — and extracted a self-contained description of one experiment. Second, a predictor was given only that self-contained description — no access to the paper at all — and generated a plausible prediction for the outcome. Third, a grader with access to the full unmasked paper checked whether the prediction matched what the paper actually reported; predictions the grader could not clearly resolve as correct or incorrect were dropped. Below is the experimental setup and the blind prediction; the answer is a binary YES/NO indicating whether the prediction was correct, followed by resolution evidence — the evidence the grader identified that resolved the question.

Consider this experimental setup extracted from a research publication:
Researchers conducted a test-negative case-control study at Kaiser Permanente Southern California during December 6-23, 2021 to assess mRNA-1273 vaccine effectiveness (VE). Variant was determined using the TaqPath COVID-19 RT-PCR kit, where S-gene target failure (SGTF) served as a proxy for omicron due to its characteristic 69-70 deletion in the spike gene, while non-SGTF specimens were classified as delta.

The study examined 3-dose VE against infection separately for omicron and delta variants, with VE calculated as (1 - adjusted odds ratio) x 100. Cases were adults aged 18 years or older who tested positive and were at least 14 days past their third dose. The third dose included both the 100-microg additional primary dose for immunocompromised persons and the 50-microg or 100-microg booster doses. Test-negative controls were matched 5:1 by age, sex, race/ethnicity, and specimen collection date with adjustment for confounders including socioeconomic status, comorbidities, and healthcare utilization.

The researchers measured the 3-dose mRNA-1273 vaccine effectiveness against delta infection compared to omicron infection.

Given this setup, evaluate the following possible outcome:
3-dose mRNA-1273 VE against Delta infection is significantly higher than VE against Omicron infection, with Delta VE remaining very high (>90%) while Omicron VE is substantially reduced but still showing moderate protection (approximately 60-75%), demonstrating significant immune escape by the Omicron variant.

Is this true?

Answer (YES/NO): YES